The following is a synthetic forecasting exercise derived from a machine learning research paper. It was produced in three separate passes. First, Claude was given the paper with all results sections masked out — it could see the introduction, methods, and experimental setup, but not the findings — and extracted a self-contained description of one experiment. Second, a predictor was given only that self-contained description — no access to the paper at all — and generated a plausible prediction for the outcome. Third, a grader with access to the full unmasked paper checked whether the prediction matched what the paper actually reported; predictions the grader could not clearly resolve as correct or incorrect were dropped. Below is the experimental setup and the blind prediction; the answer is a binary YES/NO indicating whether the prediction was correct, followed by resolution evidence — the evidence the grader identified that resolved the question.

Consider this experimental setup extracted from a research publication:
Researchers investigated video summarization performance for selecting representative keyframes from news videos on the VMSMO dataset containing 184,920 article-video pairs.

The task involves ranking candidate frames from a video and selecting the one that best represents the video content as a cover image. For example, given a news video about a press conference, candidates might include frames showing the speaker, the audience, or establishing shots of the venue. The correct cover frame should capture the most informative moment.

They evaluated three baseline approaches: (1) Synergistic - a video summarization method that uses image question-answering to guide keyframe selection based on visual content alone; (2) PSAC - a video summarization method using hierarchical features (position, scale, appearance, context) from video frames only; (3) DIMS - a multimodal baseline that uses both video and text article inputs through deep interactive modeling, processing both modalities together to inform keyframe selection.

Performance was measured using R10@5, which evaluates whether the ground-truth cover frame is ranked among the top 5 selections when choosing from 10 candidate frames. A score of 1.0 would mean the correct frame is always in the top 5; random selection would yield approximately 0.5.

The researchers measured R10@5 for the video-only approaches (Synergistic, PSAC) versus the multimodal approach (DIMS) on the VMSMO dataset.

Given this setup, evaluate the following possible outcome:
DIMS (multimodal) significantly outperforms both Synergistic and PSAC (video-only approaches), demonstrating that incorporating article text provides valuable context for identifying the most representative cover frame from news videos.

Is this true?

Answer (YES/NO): YES